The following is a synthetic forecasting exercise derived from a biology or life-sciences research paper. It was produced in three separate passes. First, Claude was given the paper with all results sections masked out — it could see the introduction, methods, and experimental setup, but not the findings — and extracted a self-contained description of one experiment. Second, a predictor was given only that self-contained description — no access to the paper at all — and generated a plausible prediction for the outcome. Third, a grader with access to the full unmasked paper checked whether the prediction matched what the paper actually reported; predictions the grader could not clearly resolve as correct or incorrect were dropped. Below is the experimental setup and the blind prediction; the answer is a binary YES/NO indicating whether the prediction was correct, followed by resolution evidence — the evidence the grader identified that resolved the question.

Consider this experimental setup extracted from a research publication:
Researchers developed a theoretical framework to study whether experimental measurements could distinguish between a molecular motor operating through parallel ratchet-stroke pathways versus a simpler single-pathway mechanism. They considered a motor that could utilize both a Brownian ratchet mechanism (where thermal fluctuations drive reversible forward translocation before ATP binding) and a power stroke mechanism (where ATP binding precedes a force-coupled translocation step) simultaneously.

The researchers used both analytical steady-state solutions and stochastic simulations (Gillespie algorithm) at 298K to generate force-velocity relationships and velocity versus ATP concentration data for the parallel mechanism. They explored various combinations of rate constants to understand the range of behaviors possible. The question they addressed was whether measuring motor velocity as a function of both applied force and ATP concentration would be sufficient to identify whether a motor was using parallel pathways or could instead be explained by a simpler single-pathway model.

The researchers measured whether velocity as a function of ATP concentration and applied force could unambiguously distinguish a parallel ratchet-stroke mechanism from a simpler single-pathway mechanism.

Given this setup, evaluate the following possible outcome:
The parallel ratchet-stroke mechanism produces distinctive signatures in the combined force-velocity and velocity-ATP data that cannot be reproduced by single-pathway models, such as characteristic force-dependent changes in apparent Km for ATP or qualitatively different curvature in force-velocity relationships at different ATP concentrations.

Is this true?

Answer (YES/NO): NO